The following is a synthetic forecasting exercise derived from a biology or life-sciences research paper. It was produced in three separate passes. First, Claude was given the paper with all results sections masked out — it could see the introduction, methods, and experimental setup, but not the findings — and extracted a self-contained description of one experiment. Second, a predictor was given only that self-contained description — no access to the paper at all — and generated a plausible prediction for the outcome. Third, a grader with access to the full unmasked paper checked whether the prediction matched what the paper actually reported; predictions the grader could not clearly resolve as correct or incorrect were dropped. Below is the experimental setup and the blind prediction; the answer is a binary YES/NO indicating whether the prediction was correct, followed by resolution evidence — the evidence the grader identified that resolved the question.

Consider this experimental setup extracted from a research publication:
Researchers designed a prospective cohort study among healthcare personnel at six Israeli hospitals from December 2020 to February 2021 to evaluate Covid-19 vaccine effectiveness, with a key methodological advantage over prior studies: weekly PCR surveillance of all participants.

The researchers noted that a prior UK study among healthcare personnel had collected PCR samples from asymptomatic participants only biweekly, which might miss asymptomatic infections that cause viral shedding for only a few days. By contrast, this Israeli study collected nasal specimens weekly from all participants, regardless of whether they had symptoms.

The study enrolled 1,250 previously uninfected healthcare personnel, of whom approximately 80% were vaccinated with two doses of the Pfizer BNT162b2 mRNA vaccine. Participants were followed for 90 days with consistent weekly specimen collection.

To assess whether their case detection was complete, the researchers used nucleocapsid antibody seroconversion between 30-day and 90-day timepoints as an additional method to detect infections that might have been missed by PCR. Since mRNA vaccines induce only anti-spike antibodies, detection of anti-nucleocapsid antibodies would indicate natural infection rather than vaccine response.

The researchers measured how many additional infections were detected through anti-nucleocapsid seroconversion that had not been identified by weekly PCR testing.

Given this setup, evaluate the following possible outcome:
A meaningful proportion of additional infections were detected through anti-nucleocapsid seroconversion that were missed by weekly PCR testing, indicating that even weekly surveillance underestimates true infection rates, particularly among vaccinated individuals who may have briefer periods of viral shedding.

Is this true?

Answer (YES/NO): NO